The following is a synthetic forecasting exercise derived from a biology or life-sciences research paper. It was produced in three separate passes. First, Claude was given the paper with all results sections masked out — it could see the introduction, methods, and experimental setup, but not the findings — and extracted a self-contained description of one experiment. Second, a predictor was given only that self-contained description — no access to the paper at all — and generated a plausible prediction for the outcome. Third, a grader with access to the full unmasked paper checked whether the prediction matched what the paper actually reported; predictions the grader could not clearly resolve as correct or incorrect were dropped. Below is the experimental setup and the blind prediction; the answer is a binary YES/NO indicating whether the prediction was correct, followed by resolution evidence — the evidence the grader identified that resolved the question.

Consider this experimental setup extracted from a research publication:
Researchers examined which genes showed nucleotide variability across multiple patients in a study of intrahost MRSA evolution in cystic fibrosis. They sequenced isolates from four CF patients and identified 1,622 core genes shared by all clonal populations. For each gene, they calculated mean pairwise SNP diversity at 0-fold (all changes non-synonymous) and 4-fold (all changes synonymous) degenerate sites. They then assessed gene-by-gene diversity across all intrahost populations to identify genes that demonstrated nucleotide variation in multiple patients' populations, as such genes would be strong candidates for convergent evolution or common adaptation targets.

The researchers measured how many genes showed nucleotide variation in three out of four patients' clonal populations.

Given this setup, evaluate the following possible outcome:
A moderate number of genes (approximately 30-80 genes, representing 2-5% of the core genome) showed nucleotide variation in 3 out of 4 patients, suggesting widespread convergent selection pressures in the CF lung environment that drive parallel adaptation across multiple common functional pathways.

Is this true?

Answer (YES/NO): NO